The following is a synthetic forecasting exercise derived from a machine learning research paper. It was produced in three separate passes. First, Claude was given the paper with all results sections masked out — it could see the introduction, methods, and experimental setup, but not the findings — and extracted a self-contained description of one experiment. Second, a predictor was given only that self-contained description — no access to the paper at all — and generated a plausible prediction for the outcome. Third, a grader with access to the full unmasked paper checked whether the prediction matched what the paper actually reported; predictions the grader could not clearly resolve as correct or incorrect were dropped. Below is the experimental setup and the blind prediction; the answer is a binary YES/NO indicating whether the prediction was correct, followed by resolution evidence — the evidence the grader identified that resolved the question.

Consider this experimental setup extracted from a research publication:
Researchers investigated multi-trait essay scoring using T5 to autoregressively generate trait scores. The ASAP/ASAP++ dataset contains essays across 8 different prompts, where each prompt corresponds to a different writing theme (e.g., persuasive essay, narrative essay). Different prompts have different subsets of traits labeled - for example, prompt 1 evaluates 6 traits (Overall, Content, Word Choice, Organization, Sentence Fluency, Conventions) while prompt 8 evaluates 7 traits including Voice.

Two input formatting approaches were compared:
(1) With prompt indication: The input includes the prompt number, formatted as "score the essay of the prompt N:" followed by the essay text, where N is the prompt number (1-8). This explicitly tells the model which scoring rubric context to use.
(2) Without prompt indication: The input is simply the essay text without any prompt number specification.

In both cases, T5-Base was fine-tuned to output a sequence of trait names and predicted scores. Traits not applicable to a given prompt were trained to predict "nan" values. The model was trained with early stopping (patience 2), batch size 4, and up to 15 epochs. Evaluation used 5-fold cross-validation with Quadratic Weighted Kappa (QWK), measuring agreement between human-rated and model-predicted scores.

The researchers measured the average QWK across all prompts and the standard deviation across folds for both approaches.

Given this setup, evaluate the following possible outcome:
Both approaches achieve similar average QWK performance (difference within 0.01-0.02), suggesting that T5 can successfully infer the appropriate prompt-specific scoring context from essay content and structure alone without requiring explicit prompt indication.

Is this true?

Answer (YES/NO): NO